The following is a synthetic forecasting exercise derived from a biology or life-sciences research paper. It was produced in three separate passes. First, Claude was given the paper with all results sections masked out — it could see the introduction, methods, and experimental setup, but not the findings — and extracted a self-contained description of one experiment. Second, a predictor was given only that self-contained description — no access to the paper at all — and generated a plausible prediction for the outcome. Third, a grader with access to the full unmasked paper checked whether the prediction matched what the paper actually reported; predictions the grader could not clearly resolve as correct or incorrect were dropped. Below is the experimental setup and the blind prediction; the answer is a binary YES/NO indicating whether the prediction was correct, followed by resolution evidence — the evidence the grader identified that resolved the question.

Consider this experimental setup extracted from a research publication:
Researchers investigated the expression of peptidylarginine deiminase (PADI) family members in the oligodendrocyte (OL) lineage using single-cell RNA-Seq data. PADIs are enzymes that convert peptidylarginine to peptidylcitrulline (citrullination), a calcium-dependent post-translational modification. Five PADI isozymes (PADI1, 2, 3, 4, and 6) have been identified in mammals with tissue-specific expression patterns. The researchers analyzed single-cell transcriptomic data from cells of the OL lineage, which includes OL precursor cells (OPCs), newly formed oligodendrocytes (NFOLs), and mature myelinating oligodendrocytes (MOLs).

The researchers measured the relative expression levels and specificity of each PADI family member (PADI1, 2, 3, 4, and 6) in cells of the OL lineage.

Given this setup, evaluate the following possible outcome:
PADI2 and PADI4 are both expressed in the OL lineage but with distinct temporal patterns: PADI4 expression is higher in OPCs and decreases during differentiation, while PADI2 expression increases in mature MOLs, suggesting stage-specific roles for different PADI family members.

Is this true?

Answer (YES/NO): NO